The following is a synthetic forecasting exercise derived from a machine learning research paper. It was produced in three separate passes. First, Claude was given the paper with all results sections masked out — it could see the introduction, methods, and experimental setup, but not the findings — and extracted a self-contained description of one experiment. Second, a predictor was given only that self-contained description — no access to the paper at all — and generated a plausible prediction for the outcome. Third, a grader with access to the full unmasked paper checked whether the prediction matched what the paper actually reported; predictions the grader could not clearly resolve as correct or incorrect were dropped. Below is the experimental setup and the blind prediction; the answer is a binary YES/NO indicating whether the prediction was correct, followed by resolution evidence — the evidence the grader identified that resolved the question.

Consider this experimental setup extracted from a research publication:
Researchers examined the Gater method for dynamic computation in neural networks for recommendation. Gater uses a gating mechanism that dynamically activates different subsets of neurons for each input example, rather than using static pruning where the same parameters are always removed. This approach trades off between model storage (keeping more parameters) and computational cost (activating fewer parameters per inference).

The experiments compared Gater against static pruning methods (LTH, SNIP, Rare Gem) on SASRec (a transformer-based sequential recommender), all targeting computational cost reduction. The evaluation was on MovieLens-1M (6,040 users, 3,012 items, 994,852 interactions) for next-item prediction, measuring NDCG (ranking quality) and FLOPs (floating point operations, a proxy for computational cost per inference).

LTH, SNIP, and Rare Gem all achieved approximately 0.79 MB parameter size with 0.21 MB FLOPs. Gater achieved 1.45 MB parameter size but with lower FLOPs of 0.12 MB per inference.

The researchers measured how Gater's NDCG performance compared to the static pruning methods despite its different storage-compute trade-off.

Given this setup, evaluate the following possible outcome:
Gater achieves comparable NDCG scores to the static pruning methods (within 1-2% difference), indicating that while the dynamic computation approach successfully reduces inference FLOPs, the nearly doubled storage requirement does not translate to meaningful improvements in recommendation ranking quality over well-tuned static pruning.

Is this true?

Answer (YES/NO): NO